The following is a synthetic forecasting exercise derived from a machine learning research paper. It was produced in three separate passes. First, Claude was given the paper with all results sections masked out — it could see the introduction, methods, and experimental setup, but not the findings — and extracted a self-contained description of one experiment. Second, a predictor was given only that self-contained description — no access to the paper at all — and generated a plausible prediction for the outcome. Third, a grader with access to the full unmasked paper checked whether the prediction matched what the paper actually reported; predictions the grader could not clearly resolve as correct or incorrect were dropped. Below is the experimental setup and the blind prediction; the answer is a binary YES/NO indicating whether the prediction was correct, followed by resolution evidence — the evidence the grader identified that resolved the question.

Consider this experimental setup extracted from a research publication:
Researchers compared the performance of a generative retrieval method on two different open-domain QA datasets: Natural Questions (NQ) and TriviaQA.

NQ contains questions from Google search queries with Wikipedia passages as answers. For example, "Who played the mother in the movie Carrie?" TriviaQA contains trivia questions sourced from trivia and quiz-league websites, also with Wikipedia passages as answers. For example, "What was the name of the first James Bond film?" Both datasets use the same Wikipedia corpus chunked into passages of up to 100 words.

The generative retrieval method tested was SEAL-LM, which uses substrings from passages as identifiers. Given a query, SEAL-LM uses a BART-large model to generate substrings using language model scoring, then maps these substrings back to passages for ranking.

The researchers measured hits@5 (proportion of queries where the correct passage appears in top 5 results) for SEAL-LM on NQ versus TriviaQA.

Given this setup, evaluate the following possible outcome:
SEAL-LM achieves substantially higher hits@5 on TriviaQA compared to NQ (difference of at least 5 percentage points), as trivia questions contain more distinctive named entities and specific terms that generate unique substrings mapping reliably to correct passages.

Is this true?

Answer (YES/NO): NO